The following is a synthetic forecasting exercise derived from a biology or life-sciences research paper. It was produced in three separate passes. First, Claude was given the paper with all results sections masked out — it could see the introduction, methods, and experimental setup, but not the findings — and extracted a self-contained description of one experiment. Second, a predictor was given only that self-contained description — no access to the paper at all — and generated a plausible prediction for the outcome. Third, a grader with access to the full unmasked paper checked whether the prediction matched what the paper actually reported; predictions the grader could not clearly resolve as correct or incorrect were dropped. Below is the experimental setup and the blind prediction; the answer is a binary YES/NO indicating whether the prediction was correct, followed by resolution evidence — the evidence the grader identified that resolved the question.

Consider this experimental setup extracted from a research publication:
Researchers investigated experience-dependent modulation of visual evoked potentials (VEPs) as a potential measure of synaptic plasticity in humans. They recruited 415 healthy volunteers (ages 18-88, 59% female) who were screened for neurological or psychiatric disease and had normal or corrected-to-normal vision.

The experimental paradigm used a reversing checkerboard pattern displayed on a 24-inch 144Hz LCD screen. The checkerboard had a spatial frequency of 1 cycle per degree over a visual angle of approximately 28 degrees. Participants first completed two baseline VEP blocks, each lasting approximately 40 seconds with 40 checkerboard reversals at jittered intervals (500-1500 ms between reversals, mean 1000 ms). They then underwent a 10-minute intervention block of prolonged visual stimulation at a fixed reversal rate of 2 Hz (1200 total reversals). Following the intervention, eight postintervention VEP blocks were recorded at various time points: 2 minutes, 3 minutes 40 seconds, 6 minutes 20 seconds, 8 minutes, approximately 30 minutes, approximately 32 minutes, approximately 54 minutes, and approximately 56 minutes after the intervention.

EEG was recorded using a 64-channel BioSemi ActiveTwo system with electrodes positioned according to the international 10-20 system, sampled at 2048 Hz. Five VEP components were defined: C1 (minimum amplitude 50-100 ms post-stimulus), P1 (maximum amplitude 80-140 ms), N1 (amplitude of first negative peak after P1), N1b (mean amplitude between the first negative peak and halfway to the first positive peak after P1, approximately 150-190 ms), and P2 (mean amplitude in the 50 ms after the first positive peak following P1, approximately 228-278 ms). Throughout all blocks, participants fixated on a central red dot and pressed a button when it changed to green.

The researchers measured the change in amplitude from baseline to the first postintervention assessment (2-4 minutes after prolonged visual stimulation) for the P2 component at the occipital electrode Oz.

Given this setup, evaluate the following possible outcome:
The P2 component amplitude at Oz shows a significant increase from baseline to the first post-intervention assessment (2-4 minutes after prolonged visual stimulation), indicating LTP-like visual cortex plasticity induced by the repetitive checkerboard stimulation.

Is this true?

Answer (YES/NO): NO